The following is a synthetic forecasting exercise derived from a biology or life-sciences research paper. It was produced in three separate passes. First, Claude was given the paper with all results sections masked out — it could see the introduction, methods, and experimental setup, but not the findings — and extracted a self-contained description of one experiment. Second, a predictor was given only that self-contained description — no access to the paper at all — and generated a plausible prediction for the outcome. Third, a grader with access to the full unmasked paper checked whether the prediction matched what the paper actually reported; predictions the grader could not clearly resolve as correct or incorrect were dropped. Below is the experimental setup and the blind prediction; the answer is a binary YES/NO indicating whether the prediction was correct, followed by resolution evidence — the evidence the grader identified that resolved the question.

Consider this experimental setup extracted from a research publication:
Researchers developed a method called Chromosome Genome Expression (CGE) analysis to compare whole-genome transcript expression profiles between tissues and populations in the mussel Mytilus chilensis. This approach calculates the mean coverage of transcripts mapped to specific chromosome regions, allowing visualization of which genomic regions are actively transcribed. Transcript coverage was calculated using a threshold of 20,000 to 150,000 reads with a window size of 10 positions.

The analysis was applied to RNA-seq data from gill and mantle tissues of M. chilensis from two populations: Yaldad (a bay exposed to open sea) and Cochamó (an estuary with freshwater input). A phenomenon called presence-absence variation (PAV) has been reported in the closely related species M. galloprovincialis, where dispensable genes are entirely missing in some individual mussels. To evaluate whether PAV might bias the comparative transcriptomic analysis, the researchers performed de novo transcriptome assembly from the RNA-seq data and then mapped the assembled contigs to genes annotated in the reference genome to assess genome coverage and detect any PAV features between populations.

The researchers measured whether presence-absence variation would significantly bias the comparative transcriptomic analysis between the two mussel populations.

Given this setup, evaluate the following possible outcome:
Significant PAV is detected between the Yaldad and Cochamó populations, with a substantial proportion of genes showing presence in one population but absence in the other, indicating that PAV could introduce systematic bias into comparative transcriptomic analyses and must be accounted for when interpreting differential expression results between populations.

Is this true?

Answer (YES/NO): NO